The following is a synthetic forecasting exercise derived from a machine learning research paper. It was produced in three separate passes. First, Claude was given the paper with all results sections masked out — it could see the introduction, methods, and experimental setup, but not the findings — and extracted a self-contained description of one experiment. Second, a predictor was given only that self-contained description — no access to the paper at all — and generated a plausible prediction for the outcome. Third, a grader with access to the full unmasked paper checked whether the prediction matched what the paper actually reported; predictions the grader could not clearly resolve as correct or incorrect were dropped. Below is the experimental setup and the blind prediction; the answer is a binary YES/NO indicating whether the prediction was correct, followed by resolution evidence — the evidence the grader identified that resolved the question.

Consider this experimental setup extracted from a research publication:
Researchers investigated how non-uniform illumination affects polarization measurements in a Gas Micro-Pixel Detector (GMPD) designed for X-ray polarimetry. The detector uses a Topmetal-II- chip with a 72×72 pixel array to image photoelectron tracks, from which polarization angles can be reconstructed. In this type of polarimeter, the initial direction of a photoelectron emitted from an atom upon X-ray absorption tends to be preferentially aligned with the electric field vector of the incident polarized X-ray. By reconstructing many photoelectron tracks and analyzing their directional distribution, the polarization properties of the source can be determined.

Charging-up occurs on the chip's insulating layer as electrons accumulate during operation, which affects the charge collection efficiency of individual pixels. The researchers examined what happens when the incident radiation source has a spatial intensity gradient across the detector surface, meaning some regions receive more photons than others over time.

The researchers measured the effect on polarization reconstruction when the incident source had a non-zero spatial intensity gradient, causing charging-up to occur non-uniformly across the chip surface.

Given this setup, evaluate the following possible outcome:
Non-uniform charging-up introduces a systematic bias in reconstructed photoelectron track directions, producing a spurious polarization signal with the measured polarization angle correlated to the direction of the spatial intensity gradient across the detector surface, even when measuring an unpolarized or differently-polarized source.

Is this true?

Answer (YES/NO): NO